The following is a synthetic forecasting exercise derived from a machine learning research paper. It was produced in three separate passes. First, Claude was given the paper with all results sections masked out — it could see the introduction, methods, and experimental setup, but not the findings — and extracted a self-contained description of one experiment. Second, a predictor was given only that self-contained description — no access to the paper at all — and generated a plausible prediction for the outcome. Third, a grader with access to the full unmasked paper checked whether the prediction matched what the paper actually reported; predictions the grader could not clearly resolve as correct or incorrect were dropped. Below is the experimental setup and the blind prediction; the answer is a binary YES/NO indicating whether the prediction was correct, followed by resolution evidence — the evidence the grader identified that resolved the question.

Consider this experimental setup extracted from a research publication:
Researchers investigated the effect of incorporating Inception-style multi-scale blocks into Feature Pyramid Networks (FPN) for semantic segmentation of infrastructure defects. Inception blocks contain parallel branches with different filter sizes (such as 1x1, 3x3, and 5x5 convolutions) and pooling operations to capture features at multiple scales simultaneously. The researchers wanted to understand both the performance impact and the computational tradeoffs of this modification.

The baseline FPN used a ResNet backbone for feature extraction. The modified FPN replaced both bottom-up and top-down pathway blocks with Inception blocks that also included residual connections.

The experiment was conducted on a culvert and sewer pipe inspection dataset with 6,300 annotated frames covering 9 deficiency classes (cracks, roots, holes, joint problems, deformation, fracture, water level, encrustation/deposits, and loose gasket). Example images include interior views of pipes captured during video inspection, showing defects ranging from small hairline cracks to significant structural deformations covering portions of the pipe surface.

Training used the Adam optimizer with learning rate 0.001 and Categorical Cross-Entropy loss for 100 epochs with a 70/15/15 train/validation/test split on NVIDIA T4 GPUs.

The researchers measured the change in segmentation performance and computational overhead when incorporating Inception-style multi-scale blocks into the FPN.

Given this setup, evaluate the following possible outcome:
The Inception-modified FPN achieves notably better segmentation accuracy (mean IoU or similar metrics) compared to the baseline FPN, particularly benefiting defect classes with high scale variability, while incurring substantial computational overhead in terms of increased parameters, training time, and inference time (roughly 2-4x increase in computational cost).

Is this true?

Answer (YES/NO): NO